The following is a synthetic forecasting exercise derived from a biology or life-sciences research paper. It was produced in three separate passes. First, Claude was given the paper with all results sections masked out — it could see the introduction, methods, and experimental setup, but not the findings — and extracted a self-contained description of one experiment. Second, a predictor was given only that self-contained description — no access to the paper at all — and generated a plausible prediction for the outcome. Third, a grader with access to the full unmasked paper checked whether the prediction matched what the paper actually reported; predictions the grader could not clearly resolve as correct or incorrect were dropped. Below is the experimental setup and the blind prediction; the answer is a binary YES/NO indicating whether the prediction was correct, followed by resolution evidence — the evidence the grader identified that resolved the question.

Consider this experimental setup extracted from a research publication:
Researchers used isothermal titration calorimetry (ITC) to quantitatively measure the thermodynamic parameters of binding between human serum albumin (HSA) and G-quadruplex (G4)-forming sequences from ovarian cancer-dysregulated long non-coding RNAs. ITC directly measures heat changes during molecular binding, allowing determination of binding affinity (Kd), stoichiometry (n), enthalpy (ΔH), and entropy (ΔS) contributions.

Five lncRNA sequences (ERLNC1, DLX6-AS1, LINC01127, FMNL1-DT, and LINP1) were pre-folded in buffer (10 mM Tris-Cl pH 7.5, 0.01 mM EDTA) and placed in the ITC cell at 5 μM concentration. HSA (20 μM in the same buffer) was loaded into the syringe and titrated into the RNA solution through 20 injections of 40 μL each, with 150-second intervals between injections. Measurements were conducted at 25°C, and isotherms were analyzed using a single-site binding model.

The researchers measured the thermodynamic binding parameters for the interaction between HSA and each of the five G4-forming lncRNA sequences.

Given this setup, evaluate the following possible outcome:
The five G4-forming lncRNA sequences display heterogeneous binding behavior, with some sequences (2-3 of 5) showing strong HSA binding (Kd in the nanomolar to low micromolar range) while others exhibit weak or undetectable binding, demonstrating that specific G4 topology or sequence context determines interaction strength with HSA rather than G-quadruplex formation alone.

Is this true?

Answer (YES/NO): NO